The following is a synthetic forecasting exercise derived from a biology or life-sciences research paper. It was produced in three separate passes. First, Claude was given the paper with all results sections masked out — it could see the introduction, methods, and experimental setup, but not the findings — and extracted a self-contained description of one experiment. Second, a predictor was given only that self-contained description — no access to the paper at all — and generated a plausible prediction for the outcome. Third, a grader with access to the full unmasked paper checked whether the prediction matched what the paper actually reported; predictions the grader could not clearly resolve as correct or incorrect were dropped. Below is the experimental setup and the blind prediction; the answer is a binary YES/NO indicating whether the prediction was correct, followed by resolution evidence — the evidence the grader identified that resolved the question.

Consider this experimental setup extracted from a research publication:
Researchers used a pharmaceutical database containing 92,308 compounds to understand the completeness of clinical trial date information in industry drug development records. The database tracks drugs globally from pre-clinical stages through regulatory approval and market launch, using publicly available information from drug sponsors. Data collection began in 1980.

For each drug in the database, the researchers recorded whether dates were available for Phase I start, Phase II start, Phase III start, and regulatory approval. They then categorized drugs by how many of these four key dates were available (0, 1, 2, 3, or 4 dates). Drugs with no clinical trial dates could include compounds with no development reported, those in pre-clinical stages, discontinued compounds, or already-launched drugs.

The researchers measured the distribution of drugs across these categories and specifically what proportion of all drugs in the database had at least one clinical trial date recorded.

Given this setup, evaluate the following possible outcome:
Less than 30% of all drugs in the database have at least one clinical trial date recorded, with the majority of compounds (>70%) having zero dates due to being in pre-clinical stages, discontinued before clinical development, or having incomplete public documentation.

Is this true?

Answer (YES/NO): YES